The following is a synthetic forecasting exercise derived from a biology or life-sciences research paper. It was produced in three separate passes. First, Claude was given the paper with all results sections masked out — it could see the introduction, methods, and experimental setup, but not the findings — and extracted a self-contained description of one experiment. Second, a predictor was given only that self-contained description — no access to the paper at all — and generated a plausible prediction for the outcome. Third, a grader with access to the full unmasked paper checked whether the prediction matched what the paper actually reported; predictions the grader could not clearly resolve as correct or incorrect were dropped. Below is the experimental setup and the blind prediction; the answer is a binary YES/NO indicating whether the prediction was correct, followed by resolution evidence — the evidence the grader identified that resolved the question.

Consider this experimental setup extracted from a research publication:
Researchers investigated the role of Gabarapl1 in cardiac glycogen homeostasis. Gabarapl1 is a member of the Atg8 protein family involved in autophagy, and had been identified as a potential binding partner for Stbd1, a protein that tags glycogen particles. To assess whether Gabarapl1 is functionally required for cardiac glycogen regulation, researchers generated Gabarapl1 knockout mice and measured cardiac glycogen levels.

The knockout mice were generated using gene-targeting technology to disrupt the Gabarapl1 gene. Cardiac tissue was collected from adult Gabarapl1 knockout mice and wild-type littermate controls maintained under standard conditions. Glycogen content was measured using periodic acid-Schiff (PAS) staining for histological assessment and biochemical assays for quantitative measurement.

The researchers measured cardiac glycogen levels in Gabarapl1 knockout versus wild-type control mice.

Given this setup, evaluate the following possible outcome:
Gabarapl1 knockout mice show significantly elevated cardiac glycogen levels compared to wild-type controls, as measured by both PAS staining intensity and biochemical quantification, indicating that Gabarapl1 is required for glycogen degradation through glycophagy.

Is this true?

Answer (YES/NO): YES